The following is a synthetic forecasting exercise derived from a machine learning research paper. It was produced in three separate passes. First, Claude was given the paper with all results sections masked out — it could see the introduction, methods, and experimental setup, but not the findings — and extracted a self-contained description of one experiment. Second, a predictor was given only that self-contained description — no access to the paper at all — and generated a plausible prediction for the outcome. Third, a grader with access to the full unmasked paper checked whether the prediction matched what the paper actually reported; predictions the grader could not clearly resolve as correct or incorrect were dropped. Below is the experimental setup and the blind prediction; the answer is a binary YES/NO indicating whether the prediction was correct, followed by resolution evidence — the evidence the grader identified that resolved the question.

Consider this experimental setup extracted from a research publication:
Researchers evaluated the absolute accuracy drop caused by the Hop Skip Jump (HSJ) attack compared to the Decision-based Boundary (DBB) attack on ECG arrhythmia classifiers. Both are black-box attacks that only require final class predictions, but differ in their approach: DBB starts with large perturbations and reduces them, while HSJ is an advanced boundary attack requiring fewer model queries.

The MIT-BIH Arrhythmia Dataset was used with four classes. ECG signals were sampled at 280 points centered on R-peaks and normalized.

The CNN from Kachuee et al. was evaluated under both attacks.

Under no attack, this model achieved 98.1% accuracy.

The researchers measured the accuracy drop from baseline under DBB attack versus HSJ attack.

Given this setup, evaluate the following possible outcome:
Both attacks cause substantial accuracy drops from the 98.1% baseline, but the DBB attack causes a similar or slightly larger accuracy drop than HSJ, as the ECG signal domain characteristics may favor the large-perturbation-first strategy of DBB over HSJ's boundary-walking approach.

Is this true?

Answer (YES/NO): NO